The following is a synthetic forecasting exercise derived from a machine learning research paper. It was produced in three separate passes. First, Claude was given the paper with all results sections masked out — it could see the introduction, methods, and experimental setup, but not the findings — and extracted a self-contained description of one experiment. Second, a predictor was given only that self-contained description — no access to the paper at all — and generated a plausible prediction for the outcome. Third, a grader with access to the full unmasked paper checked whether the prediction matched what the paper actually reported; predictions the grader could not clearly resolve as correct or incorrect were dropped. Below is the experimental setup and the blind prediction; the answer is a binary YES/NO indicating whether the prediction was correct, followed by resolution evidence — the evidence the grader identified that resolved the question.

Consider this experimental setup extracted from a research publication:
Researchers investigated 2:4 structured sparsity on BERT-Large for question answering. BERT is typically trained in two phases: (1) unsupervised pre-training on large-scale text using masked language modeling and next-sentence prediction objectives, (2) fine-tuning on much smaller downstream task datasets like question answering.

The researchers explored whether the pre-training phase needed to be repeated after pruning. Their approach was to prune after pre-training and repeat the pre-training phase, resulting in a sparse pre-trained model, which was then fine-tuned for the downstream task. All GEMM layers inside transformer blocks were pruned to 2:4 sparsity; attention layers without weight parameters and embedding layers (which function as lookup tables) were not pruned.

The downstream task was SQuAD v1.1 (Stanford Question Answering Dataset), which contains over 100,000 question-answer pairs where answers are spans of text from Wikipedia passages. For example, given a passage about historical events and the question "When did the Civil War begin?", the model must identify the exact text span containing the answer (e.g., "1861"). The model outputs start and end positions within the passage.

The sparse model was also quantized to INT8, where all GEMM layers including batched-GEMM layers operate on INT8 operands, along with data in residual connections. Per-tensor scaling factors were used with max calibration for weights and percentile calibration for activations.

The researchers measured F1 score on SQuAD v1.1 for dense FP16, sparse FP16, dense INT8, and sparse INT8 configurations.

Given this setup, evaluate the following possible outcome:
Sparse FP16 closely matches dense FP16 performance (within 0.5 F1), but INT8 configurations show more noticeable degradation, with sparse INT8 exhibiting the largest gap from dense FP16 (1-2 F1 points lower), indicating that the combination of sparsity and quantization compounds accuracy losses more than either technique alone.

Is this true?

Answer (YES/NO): YES